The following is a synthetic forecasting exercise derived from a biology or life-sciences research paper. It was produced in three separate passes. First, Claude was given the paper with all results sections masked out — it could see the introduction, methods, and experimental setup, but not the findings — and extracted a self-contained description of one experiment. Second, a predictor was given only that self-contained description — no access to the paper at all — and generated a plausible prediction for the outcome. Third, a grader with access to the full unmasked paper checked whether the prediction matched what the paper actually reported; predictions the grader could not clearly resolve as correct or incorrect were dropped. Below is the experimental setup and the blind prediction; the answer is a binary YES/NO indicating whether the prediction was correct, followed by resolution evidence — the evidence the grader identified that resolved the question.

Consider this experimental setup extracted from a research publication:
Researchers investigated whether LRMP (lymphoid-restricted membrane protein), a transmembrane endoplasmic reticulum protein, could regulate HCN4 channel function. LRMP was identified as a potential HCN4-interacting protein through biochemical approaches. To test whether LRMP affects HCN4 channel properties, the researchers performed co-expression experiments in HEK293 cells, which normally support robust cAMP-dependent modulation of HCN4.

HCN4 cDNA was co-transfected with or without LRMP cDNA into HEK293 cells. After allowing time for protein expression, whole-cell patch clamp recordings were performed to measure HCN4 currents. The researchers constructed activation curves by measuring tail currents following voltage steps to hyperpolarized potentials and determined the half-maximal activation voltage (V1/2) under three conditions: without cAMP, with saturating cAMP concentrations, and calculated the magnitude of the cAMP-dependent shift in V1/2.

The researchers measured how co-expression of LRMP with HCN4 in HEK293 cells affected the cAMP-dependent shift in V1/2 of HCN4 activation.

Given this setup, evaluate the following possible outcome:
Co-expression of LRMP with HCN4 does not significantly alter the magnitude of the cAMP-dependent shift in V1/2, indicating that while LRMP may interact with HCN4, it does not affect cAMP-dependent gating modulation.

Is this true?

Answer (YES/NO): NO